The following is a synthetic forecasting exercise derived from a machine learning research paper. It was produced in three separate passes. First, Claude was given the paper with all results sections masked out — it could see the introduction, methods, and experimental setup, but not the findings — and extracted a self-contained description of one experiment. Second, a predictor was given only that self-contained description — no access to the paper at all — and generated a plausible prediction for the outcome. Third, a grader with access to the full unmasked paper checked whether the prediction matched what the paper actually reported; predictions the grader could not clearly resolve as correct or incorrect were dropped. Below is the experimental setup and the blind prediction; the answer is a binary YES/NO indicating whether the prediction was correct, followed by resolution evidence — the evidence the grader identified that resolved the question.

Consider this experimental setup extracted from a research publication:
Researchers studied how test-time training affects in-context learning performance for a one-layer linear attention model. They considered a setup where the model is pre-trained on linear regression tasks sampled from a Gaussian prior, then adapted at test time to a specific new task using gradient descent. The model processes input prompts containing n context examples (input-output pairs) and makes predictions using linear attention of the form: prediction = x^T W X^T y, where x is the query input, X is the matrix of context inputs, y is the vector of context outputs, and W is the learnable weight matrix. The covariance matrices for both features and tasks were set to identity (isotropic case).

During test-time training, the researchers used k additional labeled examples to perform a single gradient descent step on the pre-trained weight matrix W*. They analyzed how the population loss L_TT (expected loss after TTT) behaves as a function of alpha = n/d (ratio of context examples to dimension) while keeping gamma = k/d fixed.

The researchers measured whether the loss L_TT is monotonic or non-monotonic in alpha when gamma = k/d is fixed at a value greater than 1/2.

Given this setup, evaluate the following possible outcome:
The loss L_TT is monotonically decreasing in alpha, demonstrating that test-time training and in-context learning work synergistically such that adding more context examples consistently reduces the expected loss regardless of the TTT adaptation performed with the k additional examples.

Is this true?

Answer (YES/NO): NO